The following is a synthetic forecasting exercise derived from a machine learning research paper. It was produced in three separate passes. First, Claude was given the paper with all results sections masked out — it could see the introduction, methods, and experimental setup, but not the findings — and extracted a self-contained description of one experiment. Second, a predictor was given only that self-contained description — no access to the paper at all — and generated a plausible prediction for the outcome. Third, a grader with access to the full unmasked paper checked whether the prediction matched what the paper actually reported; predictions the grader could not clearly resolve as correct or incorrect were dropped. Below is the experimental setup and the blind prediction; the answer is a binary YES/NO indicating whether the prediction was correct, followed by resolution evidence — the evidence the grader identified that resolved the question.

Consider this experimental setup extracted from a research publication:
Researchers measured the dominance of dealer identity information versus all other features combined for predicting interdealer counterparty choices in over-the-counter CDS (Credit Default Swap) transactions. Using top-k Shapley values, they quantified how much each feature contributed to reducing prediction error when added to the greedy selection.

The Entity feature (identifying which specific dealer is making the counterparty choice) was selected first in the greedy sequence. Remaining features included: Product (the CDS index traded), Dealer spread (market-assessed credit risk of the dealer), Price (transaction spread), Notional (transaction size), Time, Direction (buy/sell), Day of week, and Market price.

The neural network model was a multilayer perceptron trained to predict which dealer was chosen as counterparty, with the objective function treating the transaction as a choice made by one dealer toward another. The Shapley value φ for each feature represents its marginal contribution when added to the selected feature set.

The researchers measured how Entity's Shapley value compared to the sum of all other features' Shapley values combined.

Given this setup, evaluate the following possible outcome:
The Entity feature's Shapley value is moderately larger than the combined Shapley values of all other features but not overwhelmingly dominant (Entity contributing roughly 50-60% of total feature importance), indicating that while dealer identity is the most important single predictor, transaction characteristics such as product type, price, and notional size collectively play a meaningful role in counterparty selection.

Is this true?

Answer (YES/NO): NO